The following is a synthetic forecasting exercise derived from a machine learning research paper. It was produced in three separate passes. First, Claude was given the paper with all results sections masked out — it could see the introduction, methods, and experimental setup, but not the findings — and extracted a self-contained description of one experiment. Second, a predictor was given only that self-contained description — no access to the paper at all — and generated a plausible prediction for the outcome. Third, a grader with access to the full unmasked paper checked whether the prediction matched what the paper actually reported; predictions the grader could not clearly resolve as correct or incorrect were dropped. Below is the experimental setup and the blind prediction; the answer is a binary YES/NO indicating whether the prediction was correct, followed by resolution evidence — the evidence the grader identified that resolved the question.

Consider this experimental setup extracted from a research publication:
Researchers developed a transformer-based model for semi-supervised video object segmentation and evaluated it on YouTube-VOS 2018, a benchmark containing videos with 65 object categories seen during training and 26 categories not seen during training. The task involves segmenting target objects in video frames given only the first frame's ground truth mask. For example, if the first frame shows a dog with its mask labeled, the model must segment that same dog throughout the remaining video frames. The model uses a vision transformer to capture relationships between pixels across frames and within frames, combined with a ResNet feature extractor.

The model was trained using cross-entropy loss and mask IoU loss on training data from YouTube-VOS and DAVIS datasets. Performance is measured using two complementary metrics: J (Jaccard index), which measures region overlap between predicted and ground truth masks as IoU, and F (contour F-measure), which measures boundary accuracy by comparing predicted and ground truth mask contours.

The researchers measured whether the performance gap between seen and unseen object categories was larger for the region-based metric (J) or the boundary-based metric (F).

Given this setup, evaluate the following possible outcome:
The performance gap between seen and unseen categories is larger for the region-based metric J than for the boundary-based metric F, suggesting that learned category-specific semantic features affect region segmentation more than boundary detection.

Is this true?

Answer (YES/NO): YES